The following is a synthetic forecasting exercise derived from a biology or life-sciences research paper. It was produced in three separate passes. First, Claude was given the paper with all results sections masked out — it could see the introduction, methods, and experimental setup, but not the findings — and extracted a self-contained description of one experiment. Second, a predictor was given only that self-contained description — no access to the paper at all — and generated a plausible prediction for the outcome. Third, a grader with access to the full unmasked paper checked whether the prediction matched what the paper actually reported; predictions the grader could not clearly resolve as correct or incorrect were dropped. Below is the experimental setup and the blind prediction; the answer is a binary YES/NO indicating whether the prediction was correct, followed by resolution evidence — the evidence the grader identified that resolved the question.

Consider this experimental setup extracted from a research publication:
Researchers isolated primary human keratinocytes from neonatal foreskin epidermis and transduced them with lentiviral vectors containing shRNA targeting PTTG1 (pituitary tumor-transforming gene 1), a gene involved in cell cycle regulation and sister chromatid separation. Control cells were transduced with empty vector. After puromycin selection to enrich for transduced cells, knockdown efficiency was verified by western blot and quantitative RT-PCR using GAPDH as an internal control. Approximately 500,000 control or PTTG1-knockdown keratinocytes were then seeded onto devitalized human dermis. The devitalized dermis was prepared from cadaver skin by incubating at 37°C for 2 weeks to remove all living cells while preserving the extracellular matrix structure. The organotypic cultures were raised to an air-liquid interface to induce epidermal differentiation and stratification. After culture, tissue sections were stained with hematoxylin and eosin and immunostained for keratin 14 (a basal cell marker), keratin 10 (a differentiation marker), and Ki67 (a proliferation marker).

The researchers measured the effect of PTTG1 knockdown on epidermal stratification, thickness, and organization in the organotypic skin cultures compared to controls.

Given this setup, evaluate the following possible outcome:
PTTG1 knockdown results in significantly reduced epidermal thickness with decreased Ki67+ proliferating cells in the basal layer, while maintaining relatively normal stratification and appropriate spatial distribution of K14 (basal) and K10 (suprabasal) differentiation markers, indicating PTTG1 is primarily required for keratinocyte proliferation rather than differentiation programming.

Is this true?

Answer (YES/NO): NO